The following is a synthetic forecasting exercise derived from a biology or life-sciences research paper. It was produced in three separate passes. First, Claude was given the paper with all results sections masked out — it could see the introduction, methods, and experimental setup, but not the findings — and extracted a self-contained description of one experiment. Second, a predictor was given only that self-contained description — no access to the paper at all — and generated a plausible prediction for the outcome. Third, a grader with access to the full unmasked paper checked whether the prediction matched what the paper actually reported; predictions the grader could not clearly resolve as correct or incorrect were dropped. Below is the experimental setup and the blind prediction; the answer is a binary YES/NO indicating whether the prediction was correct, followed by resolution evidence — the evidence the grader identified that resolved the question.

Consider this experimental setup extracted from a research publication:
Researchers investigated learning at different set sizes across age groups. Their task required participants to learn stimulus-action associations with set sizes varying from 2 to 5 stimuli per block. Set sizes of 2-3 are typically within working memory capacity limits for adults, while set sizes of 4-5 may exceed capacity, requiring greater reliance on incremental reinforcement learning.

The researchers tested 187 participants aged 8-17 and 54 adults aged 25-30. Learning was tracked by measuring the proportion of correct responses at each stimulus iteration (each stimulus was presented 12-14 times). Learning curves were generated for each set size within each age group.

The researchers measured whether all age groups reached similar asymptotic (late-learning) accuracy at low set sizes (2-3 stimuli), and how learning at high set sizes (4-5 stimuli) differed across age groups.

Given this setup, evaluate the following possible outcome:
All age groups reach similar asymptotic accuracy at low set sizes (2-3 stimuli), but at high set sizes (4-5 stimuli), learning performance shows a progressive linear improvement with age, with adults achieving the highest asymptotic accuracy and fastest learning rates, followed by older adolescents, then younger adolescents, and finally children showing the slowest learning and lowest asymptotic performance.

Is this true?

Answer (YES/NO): NO